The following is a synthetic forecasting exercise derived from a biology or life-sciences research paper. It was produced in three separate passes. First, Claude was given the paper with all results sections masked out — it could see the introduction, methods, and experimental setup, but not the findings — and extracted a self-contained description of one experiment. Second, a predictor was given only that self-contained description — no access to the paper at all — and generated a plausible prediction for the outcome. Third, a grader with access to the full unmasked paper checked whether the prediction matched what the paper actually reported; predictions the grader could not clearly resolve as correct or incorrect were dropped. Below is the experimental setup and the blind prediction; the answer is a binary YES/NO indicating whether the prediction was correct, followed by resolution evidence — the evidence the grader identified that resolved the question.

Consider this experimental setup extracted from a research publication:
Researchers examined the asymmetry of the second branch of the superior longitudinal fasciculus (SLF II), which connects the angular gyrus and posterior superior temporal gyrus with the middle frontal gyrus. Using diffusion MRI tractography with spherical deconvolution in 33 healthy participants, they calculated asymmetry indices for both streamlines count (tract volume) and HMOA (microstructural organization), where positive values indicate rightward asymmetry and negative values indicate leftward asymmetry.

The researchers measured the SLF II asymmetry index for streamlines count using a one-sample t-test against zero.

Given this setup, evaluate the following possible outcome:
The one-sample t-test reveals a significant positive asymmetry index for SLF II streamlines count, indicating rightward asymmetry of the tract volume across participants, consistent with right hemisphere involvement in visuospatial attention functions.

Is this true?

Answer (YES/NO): NO